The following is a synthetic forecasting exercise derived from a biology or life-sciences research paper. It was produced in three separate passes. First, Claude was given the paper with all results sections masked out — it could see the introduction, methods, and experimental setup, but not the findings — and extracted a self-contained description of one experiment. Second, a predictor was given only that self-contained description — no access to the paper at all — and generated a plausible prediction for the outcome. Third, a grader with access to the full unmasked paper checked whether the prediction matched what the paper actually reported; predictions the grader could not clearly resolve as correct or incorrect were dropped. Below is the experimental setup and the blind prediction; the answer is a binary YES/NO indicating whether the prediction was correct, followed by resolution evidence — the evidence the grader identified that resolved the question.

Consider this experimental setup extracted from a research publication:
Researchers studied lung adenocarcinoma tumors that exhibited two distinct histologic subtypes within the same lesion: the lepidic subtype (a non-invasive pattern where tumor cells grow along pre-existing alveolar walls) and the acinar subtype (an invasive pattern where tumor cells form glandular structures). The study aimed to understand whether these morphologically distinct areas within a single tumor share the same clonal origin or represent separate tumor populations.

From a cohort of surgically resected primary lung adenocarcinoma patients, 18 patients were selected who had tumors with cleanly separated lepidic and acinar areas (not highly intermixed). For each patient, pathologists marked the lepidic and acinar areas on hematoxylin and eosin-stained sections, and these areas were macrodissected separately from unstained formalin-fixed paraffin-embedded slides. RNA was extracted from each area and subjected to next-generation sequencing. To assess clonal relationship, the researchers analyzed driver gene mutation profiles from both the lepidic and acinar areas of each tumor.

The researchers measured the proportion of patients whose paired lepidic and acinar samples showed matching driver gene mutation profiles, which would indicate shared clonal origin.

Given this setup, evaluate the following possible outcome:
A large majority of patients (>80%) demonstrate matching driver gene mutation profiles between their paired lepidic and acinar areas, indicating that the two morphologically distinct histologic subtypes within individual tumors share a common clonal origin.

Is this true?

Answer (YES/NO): YES